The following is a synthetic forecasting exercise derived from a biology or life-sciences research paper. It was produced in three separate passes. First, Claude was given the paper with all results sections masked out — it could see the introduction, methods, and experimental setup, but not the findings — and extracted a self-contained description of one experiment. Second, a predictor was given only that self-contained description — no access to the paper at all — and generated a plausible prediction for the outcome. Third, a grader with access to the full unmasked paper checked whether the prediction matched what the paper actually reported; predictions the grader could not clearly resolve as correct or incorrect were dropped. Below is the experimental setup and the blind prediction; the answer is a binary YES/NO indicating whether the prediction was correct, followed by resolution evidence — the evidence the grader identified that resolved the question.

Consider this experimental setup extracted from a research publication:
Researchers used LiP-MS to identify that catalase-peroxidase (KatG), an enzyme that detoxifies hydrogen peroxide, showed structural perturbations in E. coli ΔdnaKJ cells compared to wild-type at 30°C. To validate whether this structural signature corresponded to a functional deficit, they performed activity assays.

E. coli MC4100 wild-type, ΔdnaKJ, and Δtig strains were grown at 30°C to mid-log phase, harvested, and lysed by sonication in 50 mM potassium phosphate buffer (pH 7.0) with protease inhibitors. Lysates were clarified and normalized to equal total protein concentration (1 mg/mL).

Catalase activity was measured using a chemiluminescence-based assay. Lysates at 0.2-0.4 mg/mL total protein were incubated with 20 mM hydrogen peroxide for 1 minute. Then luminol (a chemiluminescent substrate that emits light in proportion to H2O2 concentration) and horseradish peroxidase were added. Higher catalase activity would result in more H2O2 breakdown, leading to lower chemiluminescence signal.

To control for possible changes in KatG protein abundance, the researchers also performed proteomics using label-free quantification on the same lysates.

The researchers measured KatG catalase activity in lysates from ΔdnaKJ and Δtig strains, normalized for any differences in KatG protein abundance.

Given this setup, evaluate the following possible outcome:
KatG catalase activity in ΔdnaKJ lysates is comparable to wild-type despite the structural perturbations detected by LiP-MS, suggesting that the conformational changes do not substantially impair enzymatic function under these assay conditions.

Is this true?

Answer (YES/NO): NO